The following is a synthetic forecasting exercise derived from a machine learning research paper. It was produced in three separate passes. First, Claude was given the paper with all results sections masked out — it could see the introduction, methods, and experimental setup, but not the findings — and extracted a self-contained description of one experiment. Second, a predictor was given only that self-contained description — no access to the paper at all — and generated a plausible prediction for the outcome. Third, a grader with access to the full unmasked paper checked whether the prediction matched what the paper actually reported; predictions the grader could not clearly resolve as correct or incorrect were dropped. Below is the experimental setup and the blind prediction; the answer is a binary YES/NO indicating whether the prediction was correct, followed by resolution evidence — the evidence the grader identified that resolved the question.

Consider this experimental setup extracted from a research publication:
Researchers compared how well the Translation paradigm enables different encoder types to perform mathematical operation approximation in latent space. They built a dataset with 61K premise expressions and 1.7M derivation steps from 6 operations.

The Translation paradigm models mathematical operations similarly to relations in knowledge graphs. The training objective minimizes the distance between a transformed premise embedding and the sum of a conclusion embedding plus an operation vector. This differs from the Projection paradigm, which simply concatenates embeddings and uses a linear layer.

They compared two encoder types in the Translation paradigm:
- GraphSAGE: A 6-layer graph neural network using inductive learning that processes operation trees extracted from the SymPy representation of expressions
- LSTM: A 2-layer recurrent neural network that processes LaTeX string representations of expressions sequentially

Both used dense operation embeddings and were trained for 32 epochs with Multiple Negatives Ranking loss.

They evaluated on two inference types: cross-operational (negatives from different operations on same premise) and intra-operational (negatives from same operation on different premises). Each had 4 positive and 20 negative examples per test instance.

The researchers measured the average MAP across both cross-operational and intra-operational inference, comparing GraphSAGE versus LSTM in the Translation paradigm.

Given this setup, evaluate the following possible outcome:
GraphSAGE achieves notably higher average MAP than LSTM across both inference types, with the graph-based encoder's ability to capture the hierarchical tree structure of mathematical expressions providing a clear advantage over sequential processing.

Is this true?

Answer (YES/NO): NO